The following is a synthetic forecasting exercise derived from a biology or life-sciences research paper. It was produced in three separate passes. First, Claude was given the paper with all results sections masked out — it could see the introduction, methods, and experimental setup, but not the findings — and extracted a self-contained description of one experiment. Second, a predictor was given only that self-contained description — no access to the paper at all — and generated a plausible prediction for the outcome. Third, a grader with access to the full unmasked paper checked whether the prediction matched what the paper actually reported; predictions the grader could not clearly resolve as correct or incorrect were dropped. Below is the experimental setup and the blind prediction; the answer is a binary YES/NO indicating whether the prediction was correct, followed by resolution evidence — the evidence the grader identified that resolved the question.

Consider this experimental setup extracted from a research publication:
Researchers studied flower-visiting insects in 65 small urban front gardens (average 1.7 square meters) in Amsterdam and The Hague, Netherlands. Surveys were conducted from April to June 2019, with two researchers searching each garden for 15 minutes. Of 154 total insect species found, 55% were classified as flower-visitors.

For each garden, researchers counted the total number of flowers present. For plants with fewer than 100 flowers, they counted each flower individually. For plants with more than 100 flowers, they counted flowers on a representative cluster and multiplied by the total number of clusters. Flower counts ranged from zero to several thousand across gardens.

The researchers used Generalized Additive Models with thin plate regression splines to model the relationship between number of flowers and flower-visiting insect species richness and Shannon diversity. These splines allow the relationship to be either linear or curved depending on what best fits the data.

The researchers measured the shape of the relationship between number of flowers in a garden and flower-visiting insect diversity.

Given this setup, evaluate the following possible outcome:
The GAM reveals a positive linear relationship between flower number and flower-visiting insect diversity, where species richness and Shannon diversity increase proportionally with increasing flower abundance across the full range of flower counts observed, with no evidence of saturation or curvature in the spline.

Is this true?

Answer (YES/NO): NO